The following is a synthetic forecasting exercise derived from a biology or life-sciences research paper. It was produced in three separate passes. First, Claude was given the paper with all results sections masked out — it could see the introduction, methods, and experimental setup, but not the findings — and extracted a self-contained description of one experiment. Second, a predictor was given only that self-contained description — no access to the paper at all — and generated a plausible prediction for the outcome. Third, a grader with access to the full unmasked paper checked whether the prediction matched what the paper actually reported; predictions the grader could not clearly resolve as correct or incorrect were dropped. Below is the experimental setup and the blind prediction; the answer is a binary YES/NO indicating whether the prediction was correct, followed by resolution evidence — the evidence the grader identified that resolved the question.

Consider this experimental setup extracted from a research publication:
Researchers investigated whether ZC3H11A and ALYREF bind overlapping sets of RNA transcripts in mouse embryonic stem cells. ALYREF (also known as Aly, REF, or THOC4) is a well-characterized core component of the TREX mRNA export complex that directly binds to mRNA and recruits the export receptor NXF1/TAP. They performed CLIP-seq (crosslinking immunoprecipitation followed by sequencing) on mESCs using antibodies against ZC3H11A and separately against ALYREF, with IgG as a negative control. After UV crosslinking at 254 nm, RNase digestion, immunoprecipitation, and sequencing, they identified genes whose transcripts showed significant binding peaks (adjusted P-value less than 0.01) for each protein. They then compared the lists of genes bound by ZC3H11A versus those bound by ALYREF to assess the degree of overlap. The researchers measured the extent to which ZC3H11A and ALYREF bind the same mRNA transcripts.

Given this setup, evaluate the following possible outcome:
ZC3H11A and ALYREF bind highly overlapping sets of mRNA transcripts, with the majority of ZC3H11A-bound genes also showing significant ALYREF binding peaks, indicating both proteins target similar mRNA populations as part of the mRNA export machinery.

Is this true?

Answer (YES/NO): NO